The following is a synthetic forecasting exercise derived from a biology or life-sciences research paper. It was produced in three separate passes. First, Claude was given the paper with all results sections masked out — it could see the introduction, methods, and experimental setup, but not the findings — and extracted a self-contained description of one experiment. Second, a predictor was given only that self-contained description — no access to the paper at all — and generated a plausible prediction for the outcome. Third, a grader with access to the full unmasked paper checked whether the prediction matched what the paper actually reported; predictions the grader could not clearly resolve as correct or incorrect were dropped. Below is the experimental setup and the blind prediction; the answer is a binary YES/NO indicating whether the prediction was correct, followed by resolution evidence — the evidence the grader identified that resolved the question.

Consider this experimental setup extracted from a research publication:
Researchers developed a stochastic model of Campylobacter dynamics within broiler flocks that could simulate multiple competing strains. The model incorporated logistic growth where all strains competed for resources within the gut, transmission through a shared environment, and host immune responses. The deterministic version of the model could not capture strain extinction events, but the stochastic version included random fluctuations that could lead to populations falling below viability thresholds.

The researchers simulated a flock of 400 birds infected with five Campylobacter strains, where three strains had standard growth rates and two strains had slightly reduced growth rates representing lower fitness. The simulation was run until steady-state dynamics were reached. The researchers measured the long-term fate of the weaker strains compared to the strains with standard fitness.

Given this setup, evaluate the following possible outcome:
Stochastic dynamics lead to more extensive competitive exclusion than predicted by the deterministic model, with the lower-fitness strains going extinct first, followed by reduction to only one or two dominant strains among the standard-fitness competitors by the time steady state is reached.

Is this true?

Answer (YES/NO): NO